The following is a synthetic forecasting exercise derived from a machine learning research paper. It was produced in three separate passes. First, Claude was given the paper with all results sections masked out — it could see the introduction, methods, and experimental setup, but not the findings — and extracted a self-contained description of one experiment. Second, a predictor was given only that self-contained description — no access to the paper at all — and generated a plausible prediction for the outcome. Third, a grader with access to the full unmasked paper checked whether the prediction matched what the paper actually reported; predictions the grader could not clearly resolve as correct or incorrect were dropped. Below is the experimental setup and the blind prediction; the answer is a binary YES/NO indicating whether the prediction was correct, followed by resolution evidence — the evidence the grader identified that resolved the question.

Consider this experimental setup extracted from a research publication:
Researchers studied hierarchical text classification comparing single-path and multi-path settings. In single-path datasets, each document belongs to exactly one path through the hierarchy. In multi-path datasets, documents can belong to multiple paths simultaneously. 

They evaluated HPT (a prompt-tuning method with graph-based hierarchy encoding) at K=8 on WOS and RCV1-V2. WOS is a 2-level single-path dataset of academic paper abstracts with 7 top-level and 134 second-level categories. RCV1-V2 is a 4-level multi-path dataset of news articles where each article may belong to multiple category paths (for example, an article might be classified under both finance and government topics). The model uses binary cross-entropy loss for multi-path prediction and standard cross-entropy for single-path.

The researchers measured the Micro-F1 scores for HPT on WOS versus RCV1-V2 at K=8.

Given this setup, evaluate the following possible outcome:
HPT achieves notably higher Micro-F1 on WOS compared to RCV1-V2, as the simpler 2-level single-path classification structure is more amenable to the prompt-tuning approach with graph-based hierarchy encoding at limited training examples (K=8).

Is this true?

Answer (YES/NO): YES